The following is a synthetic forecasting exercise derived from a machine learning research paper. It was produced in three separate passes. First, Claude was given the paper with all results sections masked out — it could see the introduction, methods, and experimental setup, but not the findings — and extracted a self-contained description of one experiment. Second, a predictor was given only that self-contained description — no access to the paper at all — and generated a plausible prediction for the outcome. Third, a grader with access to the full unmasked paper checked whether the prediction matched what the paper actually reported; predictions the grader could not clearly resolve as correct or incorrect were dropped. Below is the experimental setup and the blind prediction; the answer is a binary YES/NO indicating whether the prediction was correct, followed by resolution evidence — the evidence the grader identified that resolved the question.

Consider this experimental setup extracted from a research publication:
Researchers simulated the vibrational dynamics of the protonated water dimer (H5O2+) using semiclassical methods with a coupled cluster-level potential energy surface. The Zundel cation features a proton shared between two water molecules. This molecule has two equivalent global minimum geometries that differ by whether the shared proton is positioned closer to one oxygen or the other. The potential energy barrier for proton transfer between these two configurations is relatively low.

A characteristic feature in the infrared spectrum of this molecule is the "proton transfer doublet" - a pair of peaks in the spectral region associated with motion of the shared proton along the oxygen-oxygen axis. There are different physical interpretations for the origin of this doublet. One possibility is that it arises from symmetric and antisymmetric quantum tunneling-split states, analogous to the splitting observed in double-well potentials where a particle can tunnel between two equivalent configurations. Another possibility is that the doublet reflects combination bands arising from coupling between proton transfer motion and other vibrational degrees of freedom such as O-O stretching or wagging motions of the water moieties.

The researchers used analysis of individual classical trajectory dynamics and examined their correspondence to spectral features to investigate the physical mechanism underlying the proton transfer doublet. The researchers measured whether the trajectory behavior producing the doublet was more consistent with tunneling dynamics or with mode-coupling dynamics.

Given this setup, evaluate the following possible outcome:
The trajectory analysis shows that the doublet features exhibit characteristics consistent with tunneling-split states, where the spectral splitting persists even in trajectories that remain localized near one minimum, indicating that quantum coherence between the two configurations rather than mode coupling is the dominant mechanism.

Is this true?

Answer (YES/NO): NO